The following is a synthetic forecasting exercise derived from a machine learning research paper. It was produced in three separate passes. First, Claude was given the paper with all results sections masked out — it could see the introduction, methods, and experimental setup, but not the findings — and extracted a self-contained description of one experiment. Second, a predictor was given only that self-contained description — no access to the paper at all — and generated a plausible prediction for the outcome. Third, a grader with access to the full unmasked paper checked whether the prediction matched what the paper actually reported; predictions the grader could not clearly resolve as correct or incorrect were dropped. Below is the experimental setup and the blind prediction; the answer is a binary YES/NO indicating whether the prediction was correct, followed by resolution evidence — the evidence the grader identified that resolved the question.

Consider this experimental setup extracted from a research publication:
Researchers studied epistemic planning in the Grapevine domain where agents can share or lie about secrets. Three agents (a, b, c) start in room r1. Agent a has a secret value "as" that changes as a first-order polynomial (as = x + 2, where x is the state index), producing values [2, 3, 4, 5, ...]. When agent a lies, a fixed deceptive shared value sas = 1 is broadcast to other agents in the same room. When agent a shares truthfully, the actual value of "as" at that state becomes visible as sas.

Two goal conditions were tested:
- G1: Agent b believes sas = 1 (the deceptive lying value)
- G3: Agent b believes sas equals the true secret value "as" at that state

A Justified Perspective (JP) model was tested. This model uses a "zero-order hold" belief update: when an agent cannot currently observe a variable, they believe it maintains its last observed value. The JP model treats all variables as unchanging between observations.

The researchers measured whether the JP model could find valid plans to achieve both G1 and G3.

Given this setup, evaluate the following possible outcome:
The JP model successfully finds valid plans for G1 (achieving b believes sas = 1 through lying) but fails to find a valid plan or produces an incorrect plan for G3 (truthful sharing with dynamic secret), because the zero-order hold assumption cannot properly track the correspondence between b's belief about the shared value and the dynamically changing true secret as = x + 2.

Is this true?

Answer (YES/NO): NO